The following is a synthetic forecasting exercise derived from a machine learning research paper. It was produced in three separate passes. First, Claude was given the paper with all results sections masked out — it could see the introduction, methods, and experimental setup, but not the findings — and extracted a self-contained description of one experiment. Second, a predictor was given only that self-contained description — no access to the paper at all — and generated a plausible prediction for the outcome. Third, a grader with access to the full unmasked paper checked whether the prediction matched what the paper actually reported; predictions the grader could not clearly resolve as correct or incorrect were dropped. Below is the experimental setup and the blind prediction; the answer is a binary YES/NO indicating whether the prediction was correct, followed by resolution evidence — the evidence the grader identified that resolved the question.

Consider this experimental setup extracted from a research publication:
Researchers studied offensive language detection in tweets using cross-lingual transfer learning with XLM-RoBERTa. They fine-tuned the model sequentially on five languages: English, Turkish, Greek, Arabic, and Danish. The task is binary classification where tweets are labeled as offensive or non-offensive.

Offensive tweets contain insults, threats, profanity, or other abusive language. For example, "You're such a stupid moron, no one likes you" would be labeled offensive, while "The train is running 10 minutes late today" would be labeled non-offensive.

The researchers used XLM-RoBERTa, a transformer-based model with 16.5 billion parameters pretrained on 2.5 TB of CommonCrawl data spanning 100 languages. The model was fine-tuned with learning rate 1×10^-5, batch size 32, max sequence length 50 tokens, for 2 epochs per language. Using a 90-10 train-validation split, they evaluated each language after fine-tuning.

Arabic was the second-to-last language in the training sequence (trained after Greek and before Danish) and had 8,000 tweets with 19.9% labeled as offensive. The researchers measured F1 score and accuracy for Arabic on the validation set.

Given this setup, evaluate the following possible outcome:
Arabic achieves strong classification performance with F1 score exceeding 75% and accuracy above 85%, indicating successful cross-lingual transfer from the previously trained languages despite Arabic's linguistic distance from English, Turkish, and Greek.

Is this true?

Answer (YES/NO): NO